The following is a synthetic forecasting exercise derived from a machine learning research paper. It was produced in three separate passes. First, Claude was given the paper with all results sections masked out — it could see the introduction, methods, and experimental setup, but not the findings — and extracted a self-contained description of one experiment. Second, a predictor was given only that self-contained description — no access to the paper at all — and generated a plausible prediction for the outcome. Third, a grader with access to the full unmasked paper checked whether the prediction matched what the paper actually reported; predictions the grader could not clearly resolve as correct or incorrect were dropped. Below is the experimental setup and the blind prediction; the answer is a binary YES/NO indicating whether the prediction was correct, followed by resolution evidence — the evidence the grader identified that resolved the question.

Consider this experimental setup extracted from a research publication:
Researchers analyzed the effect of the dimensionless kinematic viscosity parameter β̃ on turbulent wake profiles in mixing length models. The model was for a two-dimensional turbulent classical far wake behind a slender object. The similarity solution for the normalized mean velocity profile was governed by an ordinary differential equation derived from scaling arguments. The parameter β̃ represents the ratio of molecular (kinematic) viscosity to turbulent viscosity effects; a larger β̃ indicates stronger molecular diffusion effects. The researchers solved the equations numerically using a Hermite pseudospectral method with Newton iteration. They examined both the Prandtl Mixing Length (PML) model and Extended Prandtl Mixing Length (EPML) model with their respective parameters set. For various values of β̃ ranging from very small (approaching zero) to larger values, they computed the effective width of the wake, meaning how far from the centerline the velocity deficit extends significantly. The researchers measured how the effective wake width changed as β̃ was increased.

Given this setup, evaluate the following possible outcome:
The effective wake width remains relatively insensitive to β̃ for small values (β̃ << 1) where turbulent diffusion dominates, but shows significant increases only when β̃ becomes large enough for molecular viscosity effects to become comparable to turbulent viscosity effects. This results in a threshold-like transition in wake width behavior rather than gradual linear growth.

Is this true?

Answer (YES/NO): NO